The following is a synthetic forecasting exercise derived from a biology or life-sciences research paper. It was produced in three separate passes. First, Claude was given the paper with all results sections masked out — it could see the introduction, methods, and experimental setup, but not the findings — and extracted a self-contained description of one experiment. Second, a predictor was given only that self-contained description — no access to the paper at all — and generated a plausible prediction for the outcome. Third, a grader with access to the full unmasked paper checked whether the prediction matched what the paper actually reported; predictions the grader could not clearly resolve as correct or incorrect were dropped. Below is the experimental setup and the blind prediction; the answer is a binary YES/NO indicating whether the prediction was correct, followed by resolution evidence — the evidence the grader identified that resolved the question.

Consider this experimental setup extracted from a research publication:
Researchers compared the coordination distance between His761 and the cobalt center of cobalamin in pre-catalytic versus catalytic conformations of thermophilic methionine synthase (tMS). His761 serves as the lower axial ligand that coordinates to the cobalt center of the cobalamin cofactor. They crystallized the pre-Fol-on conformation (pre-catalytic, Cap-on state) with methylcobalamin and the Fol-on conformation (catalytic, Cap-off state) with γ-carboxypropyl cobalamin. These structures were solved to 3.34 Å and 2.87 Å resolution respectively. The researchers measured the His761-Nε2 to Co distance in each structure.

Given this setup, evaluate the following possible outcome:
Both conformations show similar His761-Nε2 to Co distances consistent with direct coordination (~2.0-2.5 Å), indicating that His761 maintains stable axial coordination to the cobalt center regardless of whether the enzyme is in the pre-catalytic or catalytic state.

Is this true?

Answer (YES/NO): NO